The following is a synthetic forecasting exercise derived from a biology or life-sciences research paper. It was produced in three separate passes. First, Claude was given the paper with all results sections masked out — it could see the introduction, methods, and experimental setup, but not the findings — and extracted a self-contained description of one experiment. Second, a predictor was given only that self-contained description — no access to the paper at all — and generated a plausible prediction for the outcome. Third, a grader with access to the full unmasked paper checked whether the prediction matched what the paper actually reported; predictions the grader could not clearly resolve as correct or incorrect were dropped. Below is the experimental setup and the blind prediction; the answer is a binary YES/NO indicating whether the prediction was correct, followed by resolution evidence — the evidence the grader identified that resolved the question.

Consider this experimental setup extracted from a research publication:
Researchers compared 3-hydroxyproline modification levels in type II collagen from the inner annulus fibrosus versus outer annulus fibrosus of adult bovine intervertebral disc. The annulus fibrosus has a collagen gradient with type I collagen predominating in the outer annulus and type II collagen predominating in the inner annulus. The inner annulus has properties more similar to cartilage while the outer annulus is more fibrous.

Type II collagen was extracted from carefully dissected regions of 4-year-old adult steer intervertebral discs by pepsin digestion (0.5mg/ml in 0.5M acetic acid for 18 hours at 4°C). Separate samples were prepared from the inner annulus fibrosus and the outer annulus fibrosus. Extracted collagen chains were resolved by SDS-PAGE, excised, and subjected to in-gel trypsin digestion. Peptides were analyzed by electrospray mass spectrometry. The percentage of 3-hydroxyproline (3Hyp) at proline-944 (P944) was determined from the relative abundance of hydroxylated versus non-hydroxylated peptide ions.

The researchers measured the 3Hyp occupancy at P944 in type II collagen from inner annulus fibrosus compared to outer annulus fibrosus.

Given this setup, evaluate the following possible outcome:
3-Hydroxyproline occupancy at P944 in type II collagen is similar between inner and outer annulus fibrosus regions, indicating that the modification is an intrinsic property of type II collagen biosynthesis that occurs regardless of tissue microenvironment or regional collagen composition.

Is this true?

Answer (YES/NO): NO